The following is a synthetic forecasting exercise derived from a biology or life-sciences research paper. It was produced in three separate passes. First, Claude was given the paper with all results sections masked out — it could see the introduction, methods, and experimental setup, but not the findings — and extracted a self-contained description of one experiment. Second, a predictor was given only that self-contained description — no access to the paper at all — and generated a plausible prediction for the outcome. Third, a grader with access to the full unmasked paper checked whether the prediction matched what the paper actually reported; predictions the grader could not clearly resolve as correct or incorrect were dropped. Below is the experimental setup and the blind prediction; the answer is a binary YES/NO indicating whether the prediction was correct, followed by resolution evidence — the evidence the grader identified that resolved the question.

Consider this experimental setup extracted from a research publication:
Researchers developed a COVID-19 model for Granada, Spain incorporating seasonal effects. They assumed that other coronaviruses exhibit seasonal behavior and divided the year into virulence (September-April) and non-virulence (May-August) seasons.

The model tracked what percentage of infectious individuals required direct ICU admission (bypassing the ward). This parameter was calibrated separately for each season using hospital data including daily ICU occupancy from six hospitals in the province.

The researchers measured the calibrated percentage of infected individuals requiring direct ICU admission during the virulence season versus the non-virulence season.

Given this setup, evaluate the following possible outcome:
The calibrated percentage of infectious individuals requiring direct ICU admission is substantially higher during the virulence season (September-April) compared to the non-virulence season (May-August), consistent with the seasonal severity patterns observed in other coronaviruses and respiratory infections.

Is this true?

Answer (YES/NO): YES